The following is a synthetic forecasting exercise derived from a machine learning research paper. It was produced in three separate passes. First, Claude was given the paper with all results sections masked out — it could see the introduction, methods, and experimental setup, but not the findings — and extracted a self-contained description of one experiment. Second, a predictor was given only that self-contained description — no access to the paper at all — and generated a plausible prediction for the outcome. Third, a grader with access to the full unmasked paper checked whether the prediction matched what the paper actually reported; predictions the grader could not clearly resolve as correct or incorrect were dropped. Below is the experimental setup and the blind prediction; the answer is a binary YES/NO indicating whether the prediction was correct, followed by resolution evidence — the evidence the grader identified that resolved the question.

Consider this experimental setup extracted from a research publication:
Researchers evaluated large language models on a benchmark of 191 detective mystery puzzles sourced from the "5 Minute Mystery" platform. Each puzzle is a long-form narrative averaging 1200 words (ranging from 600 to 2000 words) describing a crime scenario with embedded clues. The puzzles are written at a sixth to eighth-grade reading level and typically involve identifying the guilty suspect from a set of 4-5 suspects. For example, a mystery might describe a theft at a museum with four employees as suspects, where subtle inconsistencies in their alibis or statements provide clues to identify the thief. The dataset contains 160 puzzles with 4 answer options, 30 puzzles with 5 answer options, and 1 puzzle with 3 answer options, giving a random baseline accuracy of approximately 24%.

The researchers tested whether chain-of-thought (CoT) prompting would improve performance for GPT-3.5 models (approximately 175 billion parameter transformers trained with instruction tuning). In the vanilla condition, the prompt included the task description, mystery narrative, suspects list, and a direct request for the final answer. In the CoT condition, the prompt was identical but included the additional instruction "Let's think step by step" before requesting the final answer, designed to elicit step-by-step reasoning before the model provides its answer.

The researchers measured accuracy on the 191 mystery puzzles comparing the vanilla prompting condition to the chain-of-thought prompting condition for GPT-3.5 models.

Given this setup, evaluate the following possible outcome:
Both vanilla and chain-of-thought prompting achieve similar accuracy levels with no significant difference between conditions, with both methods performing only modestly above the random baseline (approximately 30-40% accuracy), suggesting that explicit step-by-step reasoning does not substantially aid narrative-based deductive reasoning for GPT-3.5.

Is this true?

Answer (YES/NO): NO